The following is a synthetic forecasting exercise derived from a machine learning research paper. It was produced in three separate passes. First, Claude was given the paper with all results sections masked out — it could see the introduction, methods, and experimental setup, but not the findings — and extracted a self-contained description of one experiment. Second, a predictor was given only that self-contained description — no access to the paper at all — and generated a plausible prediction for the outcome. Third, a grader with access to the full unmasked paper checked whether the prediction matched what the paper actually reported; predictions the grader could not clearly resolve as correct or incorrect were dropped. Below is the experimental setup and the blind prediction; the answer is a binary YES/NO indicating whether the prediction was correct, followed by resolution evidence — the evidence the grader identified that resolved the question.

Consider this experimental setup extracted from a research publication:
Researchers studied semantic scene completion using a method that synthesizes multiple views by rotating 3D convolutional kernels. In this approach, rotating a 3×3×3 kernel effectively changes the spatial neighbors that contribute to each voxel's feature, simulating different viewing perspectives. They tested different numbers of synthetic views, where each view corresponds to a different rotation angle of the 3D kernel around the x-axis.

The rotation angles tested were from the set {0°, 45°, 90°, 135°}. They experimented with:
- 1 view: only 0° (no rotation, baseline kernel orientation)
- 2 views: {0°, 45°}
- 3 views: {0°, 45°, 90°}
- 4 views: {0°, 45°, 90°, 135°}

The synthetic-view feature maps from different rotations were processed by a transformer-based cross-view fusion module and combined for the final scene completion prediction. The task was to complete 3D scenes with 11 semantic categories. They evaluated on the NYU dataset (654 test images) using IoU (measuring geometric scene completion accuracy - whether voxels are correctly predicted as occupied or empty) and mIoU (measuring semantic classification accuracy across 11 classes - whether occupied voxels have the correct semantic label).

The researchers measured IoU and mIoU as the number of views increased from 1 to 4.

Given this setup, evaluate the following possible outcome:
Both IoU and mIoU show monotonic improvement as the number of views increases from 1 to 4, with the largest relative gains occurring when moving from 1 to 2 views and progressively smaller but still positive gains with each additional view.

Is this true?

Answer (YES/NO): NO